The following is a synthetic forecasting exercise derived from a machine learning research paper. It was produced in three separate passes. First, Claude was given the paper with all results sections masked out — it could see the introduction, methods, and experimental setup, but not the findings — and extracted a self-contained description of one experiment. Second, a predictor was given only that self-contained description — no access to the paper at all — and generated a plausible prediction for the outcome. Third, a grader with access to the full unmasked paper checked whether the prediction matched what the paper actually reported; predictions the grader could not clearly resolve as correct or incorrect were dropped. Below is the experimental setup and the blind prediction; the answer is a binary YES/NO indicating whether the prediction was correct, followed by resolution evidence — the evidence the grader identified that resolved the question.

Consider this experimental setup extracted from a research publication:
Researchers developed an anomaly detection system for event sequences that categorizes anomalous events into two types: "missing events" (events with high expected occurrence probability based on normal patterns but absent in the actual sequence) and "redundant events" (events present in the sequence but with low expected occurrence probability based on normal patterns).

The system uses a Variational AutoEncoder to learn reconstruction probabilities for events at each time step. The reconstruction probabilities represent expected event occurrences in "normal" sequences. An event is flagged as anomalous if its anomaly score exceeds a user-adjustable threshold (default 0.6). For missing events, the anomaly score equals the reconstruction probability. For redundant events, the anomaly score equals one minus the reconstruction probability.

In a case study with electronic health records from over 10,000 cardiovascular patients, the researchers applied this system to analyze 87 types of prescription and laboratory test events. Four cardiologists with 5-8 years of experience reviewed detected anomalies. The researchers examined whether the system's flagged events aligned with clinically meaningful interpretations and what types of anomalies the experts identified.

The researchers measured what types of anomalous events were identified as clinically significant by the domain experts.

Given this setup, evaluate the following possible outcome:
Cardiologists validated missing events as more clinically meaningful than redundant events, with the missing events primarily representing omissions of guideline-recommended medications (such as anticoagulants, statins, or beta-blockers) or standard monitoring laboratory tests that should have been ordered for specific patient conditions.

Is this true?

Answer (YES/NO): NO